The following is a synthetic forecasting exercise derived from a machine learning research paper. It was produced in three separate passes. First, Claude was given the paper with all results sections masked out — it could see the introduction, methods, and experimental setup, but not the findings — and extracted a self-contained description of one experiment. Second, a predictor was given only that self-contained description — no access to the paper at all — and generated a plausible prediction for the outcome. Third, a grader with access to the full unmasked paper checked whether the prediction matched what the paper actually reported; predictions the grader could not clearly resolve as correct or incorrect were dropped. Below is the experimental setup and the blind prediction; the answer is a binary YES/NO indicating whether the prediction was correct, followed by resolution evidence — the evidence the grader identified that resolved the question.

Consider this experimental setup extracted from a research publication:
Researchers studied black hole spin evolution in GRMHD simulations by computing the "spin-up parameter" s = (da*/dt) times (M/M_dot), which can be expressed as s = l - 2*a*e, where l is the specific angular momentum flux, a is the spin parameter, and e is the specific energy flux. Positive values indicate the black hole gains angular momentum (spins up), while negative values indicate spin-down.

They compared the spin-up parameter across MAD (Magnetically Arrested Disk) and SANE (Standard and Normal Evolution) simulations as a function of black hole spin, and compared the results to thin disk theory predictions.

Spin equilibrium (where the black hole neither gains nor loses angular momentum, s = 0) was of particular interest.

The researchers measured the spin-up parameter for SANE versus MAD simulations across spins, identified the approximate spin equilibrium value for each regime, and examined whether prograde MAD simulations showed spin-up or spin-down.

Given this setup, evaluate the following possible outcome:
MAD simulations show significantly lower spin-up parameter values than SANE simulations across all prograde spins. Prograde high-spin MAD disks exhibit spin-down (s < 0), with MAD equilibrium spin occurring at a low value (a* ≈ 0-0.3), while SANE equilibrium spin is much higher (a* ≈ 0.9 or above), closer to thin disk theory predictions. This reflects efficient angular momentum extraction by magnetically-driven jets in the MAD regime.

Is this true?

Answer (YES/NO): YES